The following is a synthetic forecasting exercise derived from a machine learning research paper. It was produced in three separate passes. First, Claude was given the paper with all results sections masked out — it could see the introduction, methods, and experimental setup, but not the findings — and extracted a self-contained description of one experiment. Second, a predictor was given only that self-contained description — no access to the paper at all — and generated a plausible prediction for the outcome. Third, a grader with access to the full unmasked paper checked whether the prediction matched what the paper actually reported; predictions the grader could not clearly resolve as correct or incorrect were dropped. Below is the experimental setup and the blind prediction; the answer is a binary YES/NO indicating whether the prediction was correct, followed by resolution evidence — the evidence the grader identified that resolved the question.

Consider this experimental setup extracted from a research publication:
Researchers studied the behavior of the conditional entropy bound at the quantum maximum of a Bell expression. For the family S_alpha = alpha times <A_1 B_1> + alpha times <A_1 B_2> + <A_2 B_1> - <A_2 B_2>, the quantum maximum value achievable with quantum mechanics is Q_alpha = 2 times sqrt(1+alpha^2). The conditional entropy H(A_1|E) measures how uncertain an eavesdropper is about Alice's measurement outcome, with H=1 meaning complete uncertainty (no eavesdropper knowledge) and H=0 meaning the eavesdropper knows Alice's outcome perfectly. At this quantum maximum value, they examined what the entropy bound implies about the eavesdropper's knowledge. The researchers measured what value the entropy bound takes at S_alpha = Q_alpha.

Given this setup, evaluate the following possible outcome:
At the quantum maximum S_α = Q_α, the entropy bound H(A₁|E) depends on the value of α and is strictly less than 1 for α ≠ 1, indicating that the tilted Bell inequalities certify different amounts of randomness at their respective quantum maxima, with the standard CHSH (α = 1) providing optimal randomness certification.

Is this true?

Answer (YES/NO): NO